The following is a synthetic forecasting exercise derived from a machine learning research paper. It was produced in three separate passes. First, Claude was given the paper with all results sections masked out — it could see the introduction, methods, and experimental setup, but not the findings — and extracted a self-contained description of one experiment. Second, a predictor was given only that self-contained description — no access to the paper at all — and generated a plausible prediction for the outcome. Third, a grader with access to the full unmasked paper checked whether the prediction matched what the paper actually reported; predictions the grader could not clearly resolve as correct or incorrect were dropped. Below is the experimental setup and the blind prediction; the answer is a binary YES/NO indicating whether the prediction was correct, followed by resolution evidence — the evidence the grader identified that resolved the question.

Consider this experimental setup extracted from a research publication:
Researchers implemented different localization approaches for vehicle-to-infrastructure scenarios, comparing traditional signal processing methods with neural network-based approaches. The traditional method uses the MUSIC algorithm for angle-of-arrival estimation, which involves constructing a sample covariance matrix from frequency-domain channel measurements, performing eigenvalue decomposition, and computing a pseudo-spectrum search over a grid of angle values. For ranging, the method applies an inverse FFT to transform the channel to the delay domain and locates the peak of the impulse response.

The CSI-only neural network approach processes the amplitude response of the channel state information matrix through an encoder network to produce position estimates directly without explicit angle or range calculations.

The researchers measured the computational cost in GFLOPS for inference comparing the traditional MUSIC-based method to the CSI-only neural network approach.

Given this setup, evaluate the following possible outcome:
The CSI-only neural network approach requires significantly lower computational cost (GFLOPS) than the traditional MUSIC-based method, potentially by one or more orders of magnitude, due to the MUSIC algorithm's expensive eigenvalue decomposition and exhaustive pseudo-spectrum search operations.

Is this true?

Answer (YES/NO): NO